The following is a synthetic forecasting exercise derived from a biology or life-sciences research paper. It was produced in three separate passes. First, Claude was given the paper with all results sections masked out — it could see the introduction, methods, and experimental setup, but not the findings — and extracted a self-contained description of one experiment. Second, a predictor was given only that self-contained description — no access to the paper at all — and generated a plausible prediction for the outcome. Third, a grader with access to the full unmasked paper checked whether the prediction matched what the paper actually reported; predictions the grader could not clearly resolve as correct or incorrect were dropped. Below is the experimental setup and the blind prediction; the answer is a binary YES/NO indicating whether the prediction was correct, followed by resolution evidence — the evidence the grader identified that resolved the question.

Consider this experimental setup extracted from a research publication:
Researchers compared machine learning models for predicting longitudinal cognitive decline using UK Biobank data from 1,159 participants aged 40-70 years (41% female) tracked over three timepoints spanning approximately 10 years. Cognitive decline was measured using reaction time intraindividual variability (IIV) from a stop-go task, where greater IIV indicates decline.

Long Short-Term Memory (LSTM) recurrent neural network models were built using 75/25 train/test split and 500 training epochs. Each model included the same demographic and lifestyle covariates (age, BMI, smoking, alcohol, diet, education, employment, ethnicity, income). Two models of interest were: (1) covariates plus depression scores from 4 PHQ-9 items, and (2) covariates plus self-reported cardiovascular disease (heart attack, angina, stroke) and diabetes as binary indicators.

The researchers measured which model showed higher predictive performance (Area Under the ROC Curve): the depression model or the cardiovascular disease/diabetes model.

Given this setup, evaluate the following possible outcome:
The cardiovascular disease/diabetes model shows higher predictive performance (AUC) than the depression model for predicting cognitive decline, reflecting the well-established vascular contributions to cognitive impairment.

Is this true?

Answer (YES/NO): NO